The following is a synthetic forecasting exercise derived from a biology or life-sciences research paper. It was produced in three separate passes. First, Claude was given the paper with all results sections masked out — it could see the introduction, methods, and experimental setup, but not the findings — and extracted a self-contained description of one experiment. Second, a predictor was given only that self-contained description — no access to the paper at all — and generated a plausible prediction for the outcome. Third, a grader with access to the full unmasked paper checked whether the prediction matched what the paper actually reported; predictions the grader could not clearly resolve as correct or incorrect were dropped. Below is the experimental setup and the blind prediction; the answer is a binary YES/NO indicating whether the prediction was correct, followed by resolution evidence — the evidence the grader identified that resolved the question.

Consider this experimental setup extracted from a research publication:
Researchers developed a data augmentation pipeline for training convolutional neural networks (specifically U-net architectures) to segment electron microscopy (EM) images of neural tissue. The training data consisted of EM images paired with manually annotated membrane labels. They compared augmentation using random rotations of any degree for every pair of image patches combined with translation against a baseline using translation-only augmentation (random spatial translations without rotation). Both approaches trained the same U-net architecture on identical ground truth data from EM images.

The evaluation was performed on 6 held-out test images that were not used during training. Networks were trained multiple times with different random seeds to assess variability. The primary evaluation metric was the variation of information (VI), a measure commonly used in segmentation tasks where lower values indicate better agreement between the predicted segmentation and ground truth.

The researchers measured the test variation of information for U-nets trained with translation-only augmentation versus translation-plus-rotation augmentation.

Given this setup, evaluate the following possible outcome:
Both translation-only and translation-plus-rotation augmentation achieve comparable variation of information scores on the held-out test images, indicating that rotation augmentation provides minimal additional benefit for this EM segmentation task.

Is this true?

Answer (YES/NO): NO